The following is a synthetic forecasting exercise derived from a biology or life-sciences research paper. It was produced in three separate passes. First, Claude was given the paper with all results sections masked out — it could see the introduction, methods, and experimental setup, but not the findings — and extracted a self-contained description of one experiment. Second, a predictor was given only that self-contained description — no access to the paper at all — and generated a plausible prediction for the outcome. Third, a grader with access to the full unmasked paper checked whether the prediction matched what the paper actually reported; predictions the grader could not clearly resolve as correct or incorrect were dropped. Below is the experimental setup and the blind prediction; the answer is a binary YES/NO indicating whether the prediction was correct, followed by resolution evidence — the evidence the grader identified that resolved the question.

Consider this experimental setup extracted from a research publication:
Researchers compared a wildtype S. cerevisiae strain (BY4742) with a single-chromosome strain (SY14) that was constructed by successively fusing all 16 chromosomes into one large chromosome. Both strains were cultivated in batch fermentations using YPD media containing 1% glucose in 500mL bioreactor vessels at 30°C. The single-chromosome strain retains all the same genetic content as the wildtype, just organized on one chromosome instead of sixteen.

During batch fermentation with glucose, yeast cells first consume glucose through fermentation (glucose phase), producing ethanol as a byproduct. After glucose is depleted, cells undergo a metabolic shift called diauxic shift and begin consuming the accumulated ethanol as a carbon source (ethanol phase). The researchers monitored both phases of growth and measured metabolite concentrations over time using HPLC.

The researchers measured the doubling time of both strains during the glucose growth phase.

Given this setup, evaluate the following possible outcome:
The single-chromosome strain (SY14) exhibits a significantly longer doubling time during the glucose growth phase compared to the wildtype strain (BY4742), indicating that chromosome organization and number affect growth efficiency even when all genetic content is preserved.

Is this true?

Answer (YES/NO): NO